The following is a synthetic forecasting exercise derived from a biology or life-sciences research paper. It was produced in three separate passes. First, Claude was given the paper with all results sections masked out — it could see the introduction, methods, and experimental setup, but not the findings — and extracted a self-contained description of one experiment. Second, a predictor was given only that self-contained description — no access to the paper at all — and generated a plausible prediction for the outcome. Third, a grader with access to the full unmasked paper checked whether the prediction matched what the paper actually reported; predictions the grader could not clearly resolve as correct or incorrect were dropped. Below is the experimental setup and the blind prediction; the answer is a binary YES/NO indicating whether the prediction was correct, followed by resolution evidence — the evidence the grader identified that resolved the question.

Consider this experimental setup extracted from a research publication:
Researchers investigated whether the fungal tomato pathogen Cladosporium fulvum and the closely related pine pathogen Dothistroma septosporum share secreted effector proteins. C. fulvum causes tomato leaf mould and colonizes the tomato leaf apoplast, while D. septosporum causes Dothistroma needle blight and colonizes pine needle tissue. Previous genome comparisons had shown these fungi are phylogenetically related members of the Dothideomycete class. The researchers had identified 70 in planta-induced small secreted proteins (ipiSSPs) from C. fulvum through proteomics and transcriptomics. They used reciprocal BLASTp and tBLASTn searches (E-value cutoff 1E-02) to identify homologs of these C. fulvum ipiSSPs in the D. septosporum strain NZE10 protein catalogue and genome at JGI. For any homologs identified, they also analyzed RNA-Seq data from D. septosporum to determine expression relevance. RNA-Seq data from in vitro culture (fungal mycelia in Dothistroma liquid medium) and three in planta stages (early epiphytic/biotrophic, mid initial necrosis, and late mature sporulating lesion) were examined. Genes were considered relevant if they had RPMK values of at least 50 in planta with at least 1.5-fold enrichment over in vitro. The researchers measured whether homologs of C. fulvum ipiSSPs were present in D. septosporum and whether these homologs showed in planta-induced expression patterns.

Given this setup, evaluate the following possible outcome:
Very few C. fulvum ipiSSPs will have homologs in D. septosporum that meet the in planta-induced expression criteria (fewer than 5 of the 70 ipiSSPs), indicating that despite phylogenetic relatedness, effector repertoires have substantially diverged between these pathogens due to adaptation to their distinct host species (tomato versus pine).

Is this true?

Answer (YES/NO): NO